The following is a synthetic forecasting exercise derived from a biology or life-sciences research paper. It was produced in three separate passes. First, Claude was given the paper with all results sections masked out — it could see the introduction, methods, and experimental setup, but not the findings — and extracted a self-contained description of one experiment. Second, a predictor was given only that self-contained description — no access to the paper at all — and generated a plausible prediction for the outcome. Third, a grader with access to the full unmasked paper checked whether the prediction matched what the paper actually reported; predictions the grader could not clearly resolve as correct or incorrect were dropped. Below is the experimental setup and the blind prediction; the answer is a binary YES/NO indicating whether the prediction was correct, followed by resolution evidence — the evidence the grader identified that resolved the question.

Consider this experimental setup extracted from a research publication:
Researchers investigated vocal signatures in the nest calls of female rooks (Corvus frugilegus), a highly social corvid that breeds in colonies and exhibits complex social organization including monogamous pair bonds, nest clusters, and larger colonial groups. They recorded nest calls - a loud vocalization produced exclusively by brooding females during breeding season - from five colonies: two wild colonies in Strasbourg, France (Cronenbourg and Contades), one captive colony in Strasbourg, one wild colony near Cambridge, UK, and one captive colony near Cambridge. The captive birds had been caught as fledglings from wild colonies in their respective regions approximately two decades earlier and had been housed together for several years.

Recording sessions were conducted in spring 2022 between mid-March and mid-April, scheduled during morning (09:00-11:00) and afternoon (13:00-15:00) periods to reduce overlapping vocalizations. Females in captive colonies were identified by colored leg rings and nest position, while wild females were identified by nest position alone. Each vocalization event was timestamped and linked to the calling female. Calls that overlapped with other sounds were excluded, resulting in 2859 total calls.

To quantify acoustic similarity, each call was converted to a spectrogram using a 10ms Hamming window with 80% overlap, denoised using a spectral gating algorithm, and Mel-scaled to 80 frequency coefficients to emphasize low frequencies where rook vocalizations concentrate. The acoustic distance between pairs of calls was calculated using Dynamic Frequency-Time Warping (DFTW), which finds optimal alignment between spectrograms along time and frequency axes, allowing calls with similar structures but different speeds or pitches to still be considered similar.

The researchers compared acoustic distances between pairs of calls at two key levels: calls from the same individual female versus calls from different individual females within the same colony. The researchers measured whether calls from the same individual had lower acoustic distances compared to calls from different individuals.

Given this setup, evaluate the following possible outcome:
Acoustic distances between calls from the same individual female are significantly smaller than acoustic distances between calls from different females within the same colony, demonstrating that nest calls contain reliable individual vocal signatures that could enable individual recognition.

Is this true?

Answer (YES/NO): YES